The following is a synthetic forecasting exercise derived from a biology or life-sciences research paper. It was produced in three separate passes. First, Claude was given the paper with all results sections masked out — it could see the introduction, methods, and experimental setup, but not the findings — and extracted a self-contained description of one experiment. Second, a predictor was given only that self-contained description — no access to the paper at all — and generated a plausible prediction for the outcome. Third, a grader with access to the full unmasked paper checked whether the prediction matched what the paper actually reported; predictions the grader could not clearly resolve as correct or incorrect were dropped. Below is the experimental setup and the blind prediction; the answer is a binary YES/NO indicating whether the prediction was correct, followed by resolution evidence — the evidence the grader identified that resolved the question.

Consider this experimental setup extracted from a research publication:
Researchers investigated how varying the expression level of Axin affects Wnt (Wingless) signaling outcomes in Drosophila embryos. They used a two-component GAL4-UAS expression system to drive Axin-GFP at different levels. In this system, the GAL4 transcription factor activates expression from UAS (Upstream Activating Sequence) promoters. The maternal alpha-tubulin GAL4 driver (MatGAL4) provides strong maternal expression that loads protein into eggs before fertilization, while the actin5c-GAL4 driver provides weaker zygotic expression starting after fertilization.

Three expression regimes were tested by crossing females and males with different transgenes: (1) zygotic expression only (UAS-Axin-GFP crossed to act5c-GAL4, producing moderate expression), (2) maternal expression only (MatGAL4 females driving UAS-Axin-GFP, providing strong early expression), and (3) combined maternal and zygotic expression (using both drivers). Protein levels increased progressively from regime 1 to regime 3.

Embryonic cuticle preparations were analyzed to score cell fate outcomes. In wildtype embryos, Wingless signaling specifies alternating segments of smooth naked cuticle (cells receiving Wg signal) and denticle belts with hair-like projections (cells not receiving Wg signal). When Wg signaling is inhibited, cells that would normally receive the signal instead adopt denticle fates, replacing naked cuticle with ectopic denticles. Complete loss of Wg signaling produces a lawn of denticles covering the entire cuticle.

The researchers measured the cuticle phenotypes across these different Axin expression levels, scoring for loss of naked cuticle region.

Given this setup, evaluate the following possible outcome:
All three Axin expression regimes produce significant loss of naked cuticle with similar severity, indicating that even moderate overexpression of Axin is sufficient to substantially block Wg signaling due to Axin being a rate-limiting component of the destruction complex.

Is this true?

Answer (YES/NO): NO